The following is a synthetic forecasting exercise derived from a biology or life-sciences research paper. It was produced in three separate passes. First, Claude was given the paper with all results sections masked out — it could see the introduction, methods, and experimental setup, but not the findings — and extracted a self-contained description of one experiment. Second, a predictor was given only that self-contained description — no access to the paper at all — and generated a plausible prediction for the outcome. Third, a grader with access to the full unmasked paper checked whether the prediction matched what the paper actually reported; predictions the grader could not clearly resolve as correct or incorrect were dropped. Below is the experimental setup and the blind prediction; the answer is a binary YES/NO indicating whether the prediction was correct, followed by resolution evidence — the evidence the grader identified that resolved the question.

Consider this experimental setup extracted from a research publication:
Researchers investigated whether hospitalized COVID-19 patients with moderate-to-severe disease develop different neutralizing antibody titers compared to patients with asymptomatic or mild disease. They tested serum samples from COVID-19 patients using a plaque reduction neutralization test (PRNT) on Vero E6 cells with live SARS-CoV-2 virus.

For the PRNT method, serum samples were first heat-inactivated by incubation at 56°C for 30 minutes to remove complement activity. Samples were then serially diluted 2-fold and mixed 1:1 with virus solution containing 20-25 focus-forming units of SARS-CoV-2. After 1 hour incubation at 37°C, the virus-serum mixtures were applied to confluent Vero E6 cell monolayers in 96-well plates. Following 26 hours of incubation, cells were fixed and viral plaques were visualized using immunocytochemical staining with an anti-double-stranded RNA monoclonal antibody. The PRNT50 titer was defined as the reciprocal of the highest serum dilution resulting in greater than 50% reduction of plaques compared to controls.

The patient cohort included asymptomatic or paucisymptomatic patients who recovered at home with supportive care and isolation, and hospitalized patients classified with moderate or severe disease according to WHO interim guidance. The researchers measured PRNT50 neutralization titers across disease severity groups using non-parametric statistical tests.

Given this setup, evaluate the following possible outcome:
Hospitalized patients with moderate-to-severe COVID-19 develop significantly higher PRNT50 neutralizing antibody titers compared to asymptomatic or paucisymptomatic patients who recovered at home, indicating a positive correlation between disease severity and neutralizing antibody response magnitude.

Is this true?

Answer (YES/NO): YES